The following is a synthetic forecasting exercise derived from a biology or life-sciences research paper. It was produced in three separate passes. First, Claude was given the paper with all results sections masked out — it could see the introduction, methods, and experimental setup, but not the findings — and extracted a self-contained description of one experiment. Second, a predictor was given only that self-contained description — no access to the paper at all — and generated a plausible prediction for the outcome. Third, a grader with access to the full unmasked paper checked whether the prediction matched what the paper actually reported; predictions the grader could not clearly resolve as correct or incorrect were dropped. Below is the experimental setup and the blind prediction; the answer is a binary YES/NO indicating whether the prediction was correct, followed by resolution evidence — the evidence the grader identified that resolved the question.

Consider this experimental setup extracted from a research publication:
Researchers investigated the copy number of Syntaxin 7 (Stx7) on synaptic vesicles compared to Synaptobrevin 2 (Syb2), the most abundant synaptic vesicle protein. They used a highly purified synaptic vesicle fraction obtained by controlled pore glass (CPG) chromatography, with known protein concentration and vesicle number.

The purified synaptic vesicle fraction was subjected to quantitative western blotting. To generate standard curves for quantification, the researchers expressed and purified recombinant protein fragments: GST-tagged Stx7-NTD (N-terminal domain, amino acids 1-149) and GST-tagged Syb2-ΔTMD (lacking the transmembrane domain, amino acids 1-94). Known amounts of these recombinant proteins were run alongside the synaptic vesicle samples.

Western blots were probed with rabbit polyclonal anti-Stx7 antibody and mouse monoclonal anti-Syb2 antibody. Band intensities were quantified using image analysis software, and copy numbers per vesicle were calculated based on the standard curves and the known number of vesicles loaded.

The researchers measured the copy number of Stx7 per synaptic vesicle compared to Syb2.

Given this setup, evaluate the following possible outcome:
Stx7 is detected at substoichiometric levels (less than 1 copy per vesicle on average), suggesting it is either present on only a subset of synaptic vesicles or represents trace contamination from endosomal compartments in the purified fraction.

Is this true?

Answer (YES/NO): YES